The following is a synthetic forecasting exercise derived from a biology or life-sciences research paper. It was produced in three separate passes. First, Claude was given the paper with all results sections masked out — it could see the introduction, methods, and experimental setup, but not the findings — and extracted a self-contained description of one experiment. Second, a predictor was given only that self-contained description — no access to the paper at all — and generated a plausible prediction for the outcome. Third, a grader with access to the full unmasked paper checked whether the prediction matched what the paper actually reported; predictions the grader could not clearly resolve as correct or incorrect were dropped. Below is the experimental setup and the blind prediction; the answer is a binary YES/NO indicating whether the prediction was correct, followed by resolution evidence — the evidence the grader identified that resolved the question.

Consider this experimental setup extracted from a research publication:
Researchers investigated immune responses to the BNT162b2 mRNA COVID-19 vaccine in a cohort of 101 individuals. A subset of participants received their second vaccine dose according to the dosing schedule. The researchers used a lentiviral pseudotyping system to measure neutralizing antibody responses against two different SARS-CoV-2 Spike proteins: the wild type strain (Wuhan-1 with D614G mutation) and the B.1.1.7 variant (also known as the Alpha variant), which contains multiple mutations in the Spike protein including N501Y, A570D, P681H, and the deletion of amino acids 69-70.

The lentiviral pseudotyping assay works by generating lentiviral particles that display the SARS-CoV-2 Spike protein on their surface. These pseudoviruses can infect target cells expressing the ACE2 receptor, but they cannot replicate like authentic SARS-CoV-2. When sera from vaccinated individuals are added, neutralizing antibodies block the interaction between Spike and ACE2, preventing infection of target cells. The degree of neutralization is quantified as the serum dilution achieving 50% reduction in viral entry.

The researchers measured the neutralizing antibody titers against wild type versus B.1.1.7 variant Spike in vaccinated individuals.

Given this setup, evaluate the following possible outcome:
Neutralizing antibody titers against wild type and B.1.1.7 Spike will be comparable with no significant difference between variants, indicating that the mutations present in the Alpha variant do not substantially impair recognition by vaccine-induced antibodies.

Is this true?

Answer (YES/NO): NO